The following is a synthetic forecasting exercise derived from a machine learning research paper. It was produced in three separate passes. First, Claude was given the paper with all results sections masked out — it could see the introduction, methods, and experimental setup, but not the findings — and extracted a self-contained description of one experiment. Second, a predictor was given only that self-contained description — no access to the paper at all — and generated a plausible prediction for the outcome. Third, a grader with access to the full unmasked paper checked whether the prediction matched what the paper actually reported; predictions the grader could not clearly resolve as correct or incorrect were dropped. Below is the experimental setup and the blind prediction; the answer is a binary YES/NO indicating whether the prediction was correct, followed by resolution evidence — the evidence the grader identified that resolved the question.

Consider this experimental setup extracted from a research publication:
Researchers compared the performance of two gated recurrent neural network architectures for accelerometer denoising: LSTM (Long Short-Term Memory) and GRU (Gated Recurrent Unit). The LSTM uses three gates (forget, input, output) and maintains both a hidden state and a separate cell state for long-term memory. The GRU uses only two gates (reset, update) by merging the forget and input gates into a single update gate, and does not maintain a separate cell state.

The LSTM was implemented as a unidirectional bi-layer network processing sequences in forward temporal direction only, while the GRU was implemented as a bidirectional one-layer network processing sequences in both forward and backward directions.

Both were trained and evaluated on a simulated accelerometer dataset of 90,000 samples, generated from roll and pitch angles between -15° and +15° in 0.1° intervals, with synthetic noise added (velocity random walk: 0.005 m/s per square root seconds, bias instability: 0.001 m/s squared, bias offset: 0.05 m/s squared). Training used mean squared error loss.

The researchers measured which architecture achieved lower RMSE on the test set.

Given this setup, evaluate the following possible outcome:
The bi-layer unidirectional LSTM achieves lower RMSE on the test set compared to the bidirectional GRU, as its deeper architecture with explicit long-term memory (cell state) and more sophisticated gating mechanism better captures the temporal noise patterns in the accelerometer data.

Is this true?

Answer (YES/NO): NO